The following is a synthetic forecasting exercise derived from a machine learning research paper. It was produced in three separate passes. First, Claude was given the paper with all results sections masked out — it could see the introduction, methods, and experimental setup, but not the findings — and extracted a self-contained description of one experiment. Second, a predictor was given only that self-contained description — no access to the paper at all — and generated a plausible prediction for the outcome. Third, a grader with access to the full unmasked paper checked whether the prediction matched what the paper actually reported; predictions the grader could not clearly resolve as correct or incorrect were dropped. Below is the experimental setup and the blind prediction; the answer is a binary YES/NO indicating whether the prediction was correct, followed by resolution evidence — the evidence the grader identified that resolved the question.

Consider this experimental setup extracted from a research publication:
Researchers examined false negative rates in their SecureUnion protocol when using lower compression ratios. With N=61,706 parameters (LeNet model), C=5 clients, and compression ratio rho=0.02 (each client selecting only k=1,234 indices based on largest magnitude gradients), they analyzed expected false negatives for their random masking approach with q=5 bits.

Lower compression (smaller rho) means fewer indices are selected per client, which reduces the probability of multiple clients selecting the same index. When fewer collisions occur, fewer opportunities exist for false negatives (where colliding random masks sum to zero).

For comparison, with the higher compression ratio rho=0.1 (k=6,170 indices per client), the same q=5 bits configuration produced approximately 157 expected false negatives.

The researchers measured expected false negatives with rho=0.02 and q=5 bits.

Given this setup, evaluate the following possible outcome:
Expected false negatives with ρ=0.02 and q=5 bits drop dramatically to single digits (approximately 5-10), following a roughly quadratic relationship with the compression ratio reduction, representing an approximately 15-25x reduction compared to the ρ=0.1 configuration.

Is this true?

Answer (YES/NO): YES